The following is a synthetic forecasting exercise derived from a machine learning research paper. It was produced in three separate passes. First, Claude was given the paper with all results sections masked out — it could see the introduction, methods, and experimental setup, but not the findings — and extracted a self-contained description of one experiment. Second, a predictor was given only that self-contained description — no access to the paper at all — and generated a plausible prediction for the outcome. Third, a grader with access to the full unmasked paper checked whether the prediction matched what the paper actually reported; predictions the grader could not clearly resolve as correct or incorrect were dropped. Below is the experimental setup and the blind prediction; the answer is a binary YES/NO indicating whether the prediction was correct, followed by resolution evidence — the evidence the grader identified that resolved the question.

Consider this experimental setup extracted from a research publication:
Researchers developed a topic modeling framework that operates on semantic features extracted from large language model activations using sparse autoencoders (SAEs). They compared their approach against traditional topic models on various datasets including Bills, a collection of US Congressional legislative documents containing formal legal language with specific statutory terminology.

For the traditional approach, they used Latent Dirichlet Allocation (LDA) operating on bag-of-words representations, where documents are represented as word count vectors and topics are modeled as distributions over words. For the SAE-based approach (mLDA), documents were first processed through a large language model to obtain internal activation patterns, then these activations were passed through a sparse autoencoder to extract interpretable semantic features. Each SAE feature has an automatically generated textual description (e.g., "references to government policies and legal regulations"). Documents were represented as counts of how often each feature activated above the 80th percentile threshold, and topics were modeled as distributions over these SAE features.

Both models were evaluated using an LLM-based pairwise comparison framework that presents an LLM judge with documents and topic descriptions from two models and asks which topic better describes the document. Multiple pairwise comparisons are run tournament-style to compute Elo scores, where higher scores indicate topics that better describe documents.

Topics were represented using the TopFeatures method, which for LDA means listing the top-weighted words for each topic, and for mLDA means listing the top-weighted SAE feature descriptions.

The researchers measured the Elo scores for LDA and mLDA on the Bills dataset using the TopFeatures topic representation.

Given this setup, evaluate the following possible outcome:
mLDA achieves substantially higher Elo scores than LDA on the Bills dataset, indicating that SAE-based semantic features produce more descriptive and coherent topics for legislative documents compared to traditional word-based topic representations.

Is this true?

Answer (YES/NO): NO